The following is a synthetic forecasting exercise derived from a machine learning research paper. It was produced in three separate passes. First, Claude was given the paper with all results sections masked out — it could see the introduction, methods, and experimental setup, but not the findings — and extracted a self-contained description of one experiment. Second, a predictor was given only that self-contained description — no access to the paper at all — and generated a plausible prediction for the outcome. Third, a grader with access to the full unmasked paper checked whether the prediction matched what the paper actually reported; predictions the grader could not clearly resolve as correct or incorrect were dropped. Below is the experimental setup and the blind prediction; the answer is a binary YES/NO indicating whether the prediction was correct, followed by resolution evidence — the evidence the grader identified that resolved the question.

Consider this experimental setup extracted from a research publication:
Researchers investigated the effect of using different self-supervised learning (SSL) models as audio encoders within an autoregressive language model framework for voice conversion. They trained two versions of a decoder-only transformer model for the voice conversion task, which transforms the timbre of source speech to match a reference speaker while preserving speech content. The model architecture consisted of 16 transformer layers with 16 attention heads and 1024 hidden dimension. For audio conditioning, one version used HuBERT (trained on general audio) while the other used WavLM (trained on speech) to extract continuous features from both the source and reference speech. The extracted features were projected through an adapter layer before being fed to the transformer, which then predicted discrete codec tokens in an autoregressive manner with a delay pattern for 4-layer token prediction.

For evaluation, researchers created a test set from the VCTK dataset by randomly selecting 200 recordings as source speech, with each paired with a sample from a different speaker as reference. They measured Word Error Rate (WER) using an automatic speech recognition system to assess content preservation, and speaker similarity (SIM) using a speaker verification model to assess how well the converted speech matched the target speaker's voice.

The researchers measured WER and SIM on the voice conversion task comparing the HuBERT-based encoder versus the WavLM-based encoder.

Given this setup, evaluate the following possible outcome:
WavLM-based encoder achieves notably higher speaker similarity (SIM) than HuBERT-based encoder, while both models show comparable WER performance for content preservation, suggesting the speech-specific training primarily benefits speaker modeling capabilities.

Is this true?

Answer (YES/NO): NO